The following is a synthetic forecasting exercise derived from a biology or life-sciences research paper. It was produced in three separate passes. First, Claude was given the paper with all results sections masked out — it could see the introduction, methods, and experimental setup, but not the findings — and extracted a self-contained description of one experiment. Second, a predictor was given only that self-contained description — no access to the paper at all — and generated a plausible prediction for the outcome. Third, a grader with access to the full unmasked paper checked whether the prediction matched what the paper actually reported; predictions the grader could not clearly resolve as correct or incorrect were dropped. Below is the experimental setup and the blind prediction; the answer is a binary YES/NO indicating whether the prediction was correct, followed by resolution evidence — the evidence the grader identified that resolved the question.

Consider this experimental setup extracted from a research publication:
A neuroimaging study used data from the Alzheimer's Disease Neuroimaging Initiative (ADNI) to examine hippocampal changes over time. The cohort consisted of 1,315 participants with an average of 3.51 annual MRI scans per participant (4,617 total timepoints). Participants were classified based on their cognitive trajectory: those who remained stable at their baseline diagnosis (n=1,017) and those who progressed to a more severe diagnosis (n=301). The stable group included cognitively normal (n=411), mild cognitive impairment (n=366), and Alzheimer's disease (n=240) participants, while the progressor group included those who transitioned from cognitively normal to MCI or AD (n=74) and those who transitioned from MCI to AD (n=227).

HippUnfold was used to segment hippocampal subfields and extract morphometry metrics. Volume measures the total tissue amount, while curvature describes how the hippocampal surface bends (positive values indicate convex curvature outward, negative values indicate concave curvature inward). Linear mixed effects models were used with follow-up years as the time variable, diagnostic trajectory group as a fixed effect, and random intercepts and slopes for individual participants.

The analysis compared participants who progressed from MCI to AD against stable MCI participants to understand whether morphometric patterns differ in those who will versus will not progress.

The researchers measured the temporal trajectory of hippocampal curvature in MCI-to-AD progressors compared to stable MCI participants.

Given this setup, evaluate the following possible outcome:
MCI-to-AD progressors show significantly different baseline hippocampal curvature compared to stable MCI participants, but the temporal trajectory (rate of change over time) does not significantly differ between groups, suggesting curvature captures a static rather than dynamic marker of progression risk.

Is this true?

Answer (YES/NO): NO